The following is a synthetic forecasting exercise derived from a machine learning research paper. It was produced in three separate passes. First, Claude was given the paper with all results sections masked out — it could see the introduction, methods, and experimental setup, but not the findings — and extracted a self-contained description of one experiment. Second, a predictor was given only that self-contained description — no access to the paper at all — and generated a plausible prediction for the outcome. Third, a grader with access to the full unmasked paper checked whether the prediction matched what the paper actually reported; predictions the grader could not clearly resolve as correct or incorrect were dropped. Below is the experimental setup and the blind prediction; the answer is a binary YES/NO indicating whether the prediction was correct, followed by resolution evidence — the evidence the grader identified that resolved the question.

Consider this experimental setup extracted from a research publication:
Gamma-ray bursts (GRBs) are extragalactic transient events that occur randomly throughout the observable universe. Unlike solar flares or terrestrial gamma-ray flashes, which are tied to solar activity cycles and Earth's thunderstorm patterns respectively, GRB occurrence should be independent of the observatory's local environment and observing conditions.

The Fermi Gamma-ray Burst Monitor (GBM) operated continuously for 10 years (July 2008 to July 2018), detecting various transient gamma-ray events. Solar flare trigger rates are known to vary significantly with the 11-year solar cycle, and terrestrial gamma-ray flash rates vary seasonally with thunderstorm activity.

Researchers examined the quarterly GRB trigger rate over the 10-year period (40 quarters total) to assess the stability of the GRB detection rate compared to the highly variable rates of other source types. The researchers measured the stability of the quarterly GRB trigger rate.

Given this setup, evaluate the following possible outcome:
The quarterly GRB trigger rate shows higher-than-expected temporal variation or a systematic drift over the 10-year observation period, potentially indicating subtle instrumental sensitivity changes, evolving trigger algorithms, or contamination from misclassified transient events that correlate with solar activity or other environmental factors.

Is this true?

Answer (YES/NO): NO